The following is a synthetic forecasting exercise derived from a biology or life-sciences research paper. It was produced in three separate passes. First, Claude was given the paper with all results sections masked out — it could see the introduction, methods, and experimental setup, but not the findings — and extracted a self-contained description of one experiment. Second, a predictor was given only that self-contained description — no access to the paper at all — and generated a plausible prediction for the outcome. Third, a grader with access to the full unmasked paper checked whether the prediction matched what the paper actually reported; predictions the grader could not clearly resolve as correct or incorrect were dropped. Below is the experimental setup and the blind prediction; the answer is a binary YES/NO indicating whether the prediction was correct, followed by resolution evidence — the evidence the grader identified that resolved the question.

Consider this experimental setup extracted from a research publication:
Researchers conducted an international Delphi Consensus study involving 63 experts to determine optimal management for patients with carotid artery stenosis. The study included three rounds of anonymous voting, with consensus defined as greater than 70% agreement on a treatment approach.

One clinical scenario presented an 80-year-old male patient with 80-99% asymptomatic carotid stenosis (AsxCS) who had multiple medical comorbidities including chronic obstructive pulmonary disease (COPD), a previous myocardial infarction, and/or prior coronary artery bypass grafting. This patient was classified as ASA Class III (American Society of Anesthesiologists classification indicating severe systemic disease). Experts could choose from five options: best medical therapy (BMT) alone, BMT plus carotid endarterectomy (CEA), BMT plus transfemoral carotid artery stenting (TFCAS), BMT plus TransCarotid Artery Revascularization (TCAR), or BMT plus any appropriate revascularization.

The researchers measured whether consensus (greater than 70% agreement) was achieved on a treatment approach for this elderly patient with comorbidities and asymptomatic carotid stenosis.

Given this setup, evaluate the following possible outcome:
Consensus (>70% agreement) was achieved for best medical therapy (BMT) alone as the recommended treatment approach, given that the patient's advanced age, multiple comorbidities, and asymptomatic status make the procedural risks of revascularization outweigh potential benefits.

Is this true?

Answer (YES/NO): YES